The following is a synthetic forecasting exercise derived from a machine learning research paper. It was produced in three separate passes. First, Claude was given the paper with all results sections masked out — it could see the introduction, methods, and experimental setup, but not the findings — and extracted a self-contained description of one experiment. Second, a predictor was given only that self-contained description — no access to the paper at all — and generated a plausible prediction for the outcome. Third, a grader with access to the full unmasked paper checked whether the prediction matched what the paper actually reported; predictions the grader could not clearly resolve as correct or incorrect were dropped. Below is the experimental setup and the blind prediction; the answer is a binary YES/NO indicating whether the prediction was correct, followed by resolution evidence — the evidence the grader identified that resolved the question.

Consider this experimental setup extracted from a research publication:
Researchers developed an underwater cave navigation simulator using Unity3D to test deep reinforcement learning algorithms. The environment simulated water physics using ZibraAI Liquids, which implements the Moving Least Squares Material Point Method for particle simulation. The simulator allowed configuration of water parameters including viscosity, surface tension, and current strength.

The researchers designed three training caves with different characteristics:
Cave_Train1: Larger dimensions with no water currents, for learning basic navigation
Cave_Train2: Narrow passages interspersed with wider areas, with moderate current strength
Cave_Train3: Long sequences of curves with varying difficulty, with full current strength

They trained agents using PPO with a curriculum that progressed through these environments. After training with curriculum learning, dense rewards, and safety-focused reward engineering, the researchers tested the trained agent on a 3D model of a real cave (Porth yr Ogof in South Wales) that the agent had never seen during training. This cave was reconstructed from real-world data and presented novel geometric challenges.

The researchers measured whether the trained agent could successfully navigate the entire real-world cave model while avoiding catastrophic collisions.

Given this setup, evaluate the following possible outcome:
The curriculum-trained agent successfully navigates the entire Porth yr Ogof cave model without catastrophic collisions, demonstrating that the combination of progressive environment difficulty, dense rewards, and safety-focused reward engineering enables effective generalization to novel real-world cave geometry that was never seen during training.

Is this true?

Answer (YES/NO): NO